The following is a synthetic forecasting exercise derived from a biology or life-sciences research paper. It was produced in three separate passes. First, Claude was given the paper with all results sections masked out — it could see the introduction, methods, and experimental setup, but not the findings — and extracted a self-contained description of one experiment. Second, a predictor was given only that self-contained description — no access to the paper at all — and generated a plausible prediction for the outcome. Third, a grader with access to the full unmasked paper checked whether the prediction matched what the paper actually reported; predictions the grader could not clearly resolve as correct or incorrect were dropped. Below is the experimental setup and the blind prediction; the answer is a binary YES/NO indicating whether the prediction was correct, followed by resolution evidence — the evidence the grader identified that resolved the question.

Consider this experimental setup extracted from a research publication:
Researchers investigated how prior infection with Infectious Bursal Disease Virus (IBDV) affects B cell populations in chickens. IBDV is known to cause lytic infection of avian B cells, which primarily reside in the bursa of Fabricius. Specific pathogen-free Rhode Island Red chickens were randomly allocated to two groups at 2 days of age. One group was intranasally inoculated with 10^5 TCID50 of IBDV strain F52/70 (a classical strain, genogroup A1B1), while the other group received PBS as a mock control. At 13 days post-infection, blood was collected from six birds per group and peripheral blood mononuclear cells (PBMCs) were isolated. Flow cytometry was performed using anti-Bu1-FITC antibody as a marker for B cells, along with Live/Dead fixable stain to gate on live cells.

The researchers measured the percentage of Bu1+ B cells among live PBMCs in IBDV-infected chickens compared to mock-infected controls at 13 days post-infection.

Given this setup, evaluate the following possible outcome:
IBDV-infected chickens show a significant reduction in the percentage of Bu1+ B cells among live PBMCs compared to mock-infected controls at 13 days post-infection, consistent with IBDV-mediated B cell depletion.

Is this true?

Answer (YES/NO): YES